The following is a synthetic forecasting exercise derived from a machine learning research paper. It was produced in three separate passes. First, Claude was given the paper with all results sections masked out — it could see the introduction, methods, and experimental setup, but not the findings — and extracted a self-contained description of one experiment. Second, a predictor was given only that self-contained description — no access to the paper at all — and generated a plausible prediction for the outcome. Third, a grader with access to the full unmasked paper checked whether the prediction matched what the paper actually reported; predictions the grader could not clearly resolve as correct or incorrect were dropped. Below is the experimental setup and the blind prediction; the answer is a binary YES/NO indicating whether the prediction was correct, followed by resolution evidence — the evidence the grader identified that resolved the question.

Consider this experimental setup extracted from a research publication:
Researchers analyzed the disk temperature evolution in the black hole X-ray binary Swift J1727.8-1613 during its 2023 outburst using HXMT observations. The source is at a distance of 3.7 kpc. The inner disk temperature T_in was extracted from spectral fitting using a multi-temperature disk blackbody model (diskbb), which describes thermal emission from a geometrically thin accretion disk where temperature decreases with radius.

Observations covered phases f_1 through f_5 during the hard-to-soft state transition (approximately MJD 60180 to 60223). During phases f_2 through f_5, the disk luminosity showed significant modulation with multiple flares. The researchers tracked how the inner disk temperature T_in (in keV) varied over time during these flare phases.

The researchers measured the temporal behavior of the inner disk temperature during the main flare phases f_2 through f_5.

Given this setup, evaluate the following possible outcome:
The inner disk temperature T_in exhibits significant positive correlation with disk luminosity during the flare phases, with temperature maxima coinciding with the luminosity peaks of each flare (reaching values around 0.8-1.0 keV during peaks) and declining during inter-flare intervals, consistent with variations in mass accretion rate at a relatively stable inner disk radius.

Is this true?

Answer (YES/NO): YES